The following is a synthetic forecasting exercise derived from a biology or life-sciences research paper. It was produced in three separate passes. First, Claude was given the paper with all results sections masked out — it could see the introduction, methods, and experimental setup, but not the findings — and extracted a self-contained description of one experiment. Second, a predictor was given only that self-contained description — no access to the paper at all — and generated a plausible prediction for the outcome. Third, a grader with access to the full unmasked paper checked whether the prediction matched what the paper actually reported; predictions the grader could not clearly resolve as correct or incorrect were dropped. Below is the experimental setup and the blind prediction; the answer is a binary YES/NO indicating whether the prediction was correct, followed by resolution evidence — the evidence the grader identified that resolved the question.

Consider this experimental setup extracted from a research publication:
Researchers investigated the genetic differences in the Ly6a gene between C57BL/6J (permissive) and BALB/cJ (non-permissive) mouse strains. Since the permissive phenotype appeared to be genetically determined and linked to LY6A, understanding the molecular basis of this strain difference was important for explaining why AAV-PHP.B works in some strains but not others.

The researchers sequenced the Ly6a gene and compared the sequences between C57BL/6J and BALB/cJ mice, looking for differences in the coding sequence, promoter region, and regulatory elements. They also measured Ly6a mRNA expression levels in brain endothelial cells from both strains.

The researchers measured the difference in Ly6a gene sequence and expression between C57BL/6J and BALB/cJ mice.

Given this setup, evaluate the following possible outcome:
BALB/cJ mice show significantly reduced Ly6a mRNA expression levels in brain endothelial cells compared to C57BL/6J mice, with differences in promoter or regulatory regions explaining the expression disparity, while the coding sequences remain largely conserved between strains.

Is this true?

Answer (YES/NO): NO